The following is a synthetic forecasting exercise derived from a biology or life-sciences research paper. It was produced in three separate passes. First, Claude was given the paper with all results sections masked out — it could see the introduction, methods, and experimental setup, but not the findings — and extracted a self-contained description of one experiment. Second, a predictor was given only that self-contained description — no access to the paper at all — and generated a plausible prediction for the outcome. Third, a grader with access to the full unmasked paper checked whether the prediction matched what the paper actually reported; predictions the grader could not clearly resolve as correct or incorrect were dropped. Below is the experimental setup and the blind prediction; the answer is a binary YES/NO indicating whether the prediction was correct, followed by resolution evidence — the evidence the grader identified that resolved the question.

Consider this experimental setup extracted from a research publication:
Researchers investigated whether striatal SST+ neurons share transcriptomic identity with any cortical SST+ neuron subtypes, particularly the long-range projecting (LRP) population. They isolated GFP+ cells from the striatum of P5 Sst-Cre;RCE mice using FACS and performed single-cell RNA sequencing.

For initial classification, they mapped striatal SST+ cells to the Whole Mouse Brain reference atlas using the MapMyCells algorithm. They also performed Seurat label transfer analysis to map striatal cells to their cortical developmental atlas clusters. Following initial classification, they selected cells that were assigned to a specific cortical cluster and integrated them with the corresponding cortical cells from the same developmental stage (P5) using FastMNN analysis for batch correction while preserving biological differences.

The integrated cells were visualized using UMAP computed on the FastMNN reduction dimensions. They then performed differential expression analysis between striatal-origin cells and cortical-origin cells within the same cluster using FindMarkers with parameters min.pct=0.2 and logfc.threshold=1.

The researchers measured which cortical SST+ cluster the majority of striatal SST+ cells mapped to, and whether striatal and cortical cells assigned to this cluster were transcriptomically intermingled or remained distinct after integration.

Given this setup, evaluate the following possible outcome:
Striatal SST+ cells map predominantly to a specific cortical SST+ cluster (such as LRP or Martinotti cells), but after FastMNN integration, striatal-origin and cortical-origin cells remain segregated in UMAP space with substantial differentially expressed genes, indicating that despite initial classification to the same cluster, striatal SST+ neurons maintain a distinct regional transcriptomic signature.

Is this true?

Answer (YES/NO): YES